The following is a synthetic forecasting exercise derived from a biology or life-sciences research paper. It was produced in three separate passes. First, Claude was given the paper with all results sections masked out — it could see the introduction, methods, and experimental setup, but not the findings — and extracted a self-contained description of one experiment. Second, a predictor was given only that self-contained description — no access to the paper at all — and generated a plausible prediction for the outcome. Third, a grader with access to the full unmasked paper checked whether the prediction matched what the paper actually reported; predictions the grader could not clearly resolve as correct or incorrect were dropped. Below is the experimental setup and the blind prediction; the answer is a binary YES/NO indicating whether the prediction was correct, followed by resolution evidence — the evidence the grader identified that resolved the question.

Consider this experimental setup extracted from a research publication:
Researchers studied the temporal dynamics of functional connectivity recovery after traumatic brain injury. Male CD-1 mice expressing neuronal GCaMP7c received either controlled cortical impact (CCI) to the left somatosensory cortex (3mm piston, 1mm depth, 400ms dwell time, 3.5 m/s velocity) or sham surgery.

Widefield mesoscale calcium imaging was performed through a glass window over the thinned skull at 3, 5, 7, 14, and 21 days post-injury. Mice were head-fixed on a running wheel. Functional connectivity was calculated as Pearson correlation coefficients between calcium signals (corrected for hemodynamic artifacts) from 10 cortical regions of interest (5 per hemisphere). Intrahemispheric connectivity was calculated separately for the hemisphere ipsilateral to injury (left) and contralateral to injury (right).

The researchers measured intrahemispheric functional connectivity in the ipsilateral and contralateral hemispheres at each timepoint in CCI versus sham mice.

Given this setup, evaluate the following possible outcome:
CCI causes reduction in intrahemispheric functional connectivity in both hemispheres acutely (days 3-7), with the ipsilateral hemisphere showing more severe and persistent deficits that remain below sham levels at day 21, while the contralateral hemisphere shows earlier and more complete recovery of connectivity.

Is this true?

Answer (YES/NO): NO